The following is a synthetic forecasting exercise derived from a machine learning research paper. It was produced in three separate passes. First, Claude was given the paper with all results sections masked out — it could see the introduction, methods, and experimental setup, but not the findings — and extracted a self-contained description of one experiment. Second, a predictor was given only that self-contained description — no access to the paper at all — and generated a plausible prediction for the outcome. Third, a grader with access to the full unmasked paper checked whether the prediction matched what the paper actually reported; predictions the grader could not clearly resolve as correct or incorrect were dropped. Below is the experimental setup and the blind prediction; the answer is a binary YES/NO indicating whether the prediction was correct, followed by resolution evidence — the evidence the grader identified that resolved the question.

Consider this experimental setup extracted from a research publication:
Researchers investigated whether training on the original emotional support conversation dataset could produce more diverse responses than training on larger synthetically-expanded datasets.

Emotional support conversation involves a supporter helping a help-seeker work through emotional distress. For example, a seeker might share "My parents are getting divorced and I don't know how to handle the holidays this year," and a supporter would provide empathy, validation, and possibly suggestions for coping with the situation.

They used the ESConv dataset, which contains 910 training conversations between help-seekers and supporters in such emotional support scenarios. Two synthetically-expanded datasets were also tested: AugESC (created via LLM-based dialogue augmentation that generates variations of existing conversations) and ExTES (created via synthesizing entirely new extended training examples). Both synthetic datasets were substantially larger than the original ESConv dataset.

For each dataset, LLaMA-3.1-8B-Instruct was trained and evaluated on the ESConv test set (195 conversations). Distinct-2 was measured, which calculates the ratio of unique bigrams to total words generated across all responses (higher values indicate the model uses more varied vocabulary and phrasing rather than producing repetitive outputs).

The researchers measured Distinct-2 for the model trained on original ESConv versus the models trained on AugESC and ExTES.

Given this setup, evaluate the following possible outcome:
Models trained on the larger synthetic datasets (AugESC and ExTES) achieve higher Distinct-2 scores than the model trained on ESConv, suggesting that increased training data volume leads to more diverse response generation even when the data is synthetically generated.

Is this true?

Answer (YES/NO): NO